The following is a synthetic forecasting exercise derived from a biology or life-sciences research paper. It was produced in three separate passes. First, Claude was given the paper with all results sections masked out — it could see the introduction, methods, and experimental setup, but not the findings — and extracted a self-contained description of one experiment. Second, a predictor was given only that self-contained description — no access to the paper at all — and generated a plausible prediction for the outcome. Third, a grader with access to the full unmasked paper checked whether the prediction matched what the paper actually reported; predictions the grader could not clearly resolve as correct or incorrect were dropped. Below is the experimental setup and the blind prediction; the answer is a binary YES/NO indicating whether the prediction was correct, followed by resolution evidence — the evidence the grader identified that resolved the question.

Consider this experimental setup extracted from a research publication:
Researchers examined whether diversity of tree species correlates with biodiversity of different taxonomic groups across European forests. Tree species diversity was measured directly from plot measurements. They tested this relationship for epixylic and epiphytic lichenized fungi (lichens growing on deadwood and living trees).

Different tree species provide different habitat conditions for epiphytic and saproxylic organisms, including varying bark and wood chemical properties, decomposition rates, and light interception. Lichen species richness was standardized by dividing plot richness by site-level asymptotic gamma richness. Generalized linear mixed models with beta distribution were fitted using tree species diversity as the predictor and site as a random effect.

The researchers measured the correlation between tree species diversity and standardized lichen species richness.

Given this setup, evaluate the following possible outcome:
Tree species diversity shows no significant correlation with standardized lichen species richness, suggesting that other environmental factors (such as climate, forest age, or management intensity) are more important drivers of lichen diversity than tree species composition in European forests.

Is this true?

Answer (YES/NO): NO